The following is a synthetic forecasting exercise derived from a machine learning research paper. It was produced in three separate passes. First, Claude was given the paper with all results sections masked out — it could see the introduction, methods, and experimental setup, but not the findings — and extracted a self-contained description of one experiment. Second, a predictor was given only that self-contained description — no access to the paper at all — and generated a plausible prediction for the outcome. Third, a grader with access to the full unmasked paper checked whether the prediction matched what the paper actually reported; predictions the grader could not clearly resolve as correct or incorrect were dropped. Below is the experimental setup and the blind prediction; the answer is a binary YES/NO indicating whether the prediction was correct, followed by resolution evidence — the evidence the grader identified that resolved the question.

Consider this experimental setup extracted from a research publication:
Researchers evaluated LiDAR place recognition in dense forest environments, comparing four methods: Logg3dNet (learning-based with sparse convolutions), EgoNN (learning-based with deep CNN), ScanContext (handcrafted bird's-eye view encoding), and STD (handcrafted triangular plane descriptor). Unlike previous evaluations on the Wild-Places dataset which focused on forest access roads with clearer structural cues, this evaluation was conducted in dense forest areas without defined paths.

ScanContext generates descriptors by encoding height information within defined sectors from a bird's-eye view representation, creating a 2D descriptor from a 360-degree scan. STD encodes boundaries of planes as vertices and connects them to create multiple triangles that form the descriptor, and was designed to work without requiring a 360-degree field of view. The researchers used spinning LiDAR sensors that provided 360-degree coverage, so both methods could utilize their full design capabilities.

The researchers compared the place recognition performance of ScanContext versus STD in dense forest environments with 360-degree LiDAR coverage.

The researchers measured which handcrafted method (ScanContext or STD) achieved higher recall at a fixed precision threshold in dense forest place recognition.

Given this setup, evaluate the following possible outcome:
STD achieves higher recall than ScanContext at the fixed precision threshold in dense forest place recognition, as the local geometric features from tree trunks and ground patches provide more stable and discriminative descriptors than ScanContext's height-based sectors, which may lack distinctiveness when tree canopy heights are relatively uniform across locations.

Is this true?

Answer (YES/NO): YES